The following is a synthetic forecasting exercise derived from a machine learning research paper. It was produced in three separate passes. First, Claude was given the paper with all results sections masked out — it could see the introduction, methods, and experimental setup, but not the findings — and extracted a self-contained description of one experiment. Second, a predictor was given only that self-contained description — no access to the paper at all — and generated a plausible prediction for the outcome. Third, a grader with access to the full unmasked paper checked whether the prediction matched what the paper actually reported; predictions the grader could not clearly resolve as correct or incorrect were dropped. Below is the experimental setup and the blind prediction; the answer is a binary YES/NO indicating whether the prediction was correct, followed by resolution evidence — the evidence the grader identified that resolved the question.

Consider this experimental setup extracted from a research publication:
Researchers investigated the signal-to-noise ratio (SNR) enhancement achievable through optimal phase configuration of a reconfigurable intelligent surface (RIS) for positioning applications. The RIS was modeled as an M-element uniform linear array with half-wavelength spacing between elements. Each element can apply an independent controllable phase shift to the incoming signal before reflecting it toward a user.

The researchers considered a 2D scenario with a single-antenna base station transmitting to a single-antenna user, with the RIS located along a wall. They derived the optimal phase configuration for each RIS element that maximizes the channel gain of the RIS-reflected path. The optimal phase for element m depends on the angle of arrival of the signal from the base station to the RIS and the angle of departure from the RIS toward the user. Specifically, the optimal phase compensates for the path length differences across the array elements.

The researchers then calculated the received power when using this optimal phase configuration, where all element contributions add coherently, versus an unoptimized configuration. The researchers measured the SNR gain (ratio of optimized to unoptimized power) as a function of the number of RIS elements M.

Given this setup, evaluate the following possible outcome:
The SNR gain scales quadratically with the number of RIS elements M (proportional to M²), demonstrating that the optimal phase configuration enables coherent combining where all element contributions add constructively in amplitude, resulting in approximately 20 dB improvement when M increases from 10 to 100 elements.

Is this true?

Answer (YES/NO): YES